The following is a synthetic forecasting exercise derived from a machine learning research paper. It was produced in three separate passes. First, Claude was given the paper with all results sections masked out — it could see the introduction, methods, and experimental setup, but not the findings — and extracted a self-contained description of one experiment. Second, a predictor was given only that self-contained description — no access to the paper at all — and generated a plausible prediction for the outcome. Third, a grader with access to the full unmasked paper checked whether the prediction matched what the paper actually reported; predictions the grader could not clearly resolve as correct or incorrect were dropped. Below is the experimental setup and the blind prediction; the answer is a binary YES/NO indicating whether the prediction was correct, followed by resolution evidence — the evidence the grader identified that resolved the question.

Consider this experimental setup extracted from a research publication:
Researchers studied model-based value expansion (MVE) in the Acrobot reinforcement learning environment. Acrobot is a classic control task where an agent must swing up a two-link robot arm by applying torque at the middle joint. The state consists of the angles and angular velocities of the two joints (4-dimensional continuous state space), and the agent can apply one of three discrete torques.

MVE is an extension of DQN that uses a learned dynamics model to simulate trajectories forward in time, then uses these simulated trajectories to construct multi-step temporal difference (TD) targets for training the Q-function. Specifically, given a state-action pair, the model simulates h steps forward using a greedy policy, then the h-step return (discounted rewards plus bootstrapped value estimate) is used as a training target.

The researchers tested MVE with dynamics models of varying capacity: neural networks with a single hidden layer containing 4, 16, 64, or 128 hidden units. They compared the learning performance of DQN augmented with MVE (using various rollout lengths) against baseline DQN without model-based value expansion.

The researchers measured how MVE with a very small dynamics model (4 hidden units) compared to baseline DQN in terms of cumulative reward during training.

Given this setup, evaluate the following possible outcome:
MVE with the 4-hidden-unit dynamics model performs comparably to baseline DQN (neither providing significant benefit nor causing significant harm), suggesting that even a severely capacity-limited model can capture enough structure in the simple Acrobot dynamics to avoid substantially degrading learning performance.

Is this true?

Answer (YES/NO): NO